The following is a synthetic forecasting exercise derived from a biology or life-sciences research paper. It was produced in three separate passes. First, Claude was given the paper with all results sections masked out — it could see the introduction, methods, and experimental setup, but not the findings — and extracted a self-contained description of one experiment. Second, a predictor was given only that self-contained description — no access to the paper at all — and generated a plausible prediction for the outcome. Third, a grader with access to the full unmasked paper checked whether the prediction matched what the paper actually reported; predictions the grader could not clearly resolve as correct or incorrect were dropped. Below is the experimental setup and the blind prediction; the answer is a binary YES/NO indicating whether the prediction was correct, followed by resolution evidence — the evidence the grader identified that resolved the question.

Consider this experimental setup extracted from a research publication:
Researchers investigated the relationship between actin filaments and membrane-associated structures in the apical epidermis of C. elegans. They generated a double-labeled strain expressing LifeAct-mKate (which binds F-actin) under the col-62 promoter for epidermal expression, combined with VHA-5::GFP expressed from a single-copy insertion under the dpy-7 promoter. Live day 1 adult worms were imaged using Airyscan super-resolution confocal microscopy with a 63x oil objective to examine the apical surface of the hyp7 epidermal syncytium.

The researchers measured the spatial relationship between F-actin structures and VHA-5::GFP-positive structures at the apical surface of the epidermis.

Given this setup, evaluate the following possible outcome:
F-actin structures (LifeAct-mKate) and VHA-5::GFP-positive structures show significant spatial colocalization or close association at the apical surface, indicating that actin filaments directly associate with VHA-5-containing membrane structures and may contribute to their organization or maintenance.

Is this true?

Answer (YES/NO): NO